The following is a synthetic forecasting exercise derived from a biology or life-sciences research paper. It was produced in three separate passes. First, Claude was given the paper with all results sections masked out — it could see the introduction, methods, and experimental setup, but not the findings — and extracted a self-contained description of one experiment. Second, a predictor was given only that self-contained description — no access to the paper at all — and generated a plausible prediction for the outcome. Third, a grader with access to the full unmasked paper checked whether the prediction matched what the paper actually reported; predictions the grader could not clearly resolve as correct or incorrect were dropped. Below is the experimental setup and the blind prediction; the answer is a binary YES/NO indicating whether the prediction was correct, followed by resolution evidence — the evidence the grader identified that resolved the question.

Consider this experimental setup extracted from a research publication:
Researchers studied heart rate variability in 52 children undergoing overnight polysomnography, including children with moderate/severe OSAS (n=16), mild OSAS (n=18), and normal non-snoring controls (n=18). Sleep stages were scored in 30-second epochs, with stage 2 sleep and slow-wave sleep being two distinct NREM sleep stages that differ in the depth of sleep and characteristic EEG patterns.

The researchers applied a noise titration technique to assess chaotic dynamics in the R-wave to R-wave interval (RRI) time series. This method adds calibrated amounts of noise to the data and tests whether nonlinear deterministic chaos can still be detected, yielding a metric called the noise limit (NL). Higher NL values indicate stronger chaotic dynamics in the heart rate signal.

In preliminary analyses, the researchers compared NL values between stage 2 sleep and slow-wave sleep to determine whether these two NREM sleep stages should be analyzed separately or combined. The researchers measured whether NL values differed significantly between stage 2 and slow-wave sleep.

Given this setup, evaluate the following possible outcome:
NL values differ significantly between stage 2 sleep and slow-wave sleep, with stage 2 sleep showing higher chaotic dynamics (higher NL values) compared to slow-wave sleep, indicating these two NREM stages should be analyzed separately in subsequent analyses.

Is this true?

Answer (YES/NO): NO